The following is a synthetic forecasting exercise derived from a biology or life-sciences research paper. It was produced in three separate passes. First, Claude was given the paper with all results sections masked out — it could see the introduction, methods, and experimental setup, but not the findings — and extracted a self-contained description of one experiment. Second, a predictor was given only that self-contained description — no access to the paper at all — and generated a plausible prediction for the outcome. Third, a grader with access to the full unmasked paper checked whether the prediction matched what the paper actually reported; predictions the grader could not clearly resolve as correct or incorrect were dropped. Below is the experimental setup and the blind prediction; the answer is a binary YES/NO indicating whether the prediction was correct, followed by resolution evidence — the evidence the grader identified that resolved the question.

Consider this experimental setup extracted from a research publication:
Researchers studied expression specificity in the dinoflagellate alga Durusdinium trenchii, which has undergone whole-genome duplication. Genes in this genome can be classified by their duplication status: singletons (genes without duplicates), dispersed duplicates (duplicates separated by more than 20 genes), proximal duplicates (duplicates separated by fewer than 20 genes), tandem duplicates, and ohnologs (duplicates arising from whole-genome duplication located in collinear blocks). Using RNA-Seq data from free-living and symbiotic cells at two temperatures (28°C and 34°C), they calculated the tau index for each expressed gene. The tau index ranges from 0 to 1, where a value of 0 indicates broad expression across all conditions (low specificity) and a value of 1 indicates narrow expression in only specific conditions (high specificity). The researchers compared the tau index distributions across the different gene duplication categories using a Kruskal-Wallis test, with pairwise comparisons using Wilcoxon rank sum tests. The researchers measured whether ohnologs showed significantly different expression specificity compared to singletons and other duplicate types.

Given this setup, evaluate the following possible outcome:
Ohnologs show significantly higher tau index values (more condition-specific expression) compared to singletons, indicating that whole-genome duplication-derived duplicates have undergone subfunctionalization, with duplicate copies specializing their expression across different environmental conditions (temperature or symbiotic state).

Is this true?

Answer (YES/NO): YES